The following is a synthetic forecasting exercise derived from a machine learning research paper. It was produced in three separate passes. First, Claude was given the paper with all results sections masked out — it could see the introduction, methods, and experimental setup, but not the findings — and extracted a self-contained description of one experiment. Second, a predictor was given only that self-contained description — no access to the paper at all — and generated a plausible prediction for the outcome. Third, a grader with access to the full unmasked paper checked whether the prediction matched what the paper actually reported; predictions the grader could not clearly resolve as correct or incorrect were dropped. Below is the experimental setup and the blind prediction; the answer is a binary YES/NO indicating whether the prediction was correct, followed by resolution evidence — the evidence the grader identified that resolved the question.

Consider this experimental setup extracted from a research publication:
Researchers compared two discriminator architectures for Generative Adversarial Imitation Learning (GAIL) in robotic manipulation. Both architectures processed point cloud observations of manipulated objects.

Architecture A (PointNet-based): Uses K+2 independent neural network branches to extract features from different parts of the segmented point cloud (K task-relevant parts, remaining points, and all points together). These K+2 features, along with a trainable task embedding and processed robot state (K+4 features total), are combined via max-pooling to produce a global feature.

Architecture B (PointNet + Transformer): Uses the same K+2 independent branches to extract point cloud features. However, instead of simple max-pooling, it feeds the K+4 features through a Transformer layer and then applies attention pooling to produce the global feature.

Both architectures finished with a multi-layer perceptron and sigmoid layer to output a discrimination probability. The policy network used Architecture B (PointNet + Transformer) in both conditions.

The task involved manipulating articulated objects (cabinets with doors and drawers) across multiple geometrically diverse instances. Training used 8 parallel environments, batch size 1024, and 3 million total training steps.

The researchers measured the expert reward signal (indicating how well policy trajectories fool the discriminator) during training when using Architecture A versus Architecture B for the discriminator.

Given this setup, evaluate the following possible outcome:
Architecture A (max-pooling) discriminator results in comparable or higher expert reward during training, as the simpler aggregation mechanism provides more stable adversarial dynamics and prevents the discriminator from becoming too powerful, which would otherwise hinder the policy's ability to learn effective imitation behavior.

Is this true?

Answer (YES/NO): YES